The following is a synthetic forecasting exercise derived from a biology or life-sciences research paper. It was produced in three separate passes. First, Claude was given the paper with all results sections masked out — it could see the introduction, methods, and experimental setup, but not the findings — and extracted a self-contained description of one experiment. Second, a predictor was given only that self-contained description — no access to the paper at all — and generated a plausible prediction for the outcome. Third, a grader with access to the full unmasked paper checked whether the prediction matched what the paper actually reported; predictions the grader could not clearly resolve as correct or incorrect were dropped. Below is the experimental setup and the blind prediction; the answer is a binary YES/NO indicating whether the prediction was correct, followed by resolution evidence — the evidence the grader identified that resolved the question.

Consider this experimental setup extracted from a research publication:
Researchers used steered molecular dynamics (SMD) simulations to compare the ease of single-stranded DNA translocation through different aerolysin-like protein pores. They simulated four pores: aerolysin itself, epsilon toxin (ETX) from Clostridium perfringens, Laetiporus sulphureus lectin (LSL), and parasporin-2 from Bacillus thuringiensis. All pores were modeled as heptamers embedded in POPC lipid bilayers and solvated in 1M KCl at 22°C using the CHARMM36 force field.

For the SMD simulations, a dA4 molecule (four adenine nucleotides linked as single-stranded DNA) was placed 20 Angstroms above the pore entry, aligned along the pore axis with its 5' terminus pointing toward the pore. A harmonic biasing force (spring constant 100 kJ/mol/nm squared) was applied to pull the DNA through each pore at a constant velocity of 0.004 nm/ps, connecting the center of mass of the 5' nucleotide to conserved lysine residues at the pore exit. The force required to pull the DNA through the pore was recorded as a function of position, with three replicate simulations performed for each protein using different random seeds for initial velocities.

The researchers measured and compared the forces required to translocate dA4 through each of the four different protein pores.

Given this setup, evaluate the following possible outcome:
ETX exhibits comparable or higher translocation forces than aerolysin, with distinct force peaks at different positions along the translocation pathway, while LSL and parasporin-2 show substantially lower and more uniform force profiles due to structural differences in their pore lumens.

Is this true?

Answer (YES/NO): NO